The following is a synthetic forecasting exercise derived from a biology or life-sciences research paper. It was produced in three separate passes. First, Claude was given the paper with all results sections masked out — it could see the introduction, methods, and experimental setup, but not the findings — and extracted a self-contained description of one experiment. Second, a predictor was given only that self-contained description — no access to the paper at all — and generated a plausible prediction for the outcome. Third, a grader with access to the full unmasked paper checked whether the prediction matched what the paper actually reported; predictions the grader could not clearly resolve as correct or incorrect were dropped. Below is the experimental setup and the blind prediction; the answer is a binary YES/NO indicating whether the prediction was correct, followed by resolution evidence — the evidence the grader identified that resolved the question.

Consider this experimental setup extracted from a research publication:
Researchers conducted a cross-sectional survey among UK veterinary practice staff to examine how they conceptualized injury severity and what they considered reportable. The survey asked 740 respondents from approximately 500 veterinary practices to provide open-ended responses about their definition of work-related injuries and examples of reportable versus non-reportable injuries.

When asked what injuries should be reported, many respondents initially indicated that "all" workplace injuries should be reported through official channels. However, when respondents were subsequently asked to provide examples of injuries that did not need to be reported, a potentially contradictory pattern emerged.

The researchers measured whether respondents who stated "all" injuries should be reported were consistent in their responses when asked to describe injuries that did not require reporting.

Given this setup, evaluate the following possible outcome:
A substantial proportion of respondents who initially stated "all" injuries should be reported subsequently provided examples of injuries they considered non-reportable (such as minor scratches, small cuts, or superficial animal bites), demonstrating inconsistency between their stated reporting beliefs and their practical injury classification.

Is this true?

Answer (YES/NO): YES